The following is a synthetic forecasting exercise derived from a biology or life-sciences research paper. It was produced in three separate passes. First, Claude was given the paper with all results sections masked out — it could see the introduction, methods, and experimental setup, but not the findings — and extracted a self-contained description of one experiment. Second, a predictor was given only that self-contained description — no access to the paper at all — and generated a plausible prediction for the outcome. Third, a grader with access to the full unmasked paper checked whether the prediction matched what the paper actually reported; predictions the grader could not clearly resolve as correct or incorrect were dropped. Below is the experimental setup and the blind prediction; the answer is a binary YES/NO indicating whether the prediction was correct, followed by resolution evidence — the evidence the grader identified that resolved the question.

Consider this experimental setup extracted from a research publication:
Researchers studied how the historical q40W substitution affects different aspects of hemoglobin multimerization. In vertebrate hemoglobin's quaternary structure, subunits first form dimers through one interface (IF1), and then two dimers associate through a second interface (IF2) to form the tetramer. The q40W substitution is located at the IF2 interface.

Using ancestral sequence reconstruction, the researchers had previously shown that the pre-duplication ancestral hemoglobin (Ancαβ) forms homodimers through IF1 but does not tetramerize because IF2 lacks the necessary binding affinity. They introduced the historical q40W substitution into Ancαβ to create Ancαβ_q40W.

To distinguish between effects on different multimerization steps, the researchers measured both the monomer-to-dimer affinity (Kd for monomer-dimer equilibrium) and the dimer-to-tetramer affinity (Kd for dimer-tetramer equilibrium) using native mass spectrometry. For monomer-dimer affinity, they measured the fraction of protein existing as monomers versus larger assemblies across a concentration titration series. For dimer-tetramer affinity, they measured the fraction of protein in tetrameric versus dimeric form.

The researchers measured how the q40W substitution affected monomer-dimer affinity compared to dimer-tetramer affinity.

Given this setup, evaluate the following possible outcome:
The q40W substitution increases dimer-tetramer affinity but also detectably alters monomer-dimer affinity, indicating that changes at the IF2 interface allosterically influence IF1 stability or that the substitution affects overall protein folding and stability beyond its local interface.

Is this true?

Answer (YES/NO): NO